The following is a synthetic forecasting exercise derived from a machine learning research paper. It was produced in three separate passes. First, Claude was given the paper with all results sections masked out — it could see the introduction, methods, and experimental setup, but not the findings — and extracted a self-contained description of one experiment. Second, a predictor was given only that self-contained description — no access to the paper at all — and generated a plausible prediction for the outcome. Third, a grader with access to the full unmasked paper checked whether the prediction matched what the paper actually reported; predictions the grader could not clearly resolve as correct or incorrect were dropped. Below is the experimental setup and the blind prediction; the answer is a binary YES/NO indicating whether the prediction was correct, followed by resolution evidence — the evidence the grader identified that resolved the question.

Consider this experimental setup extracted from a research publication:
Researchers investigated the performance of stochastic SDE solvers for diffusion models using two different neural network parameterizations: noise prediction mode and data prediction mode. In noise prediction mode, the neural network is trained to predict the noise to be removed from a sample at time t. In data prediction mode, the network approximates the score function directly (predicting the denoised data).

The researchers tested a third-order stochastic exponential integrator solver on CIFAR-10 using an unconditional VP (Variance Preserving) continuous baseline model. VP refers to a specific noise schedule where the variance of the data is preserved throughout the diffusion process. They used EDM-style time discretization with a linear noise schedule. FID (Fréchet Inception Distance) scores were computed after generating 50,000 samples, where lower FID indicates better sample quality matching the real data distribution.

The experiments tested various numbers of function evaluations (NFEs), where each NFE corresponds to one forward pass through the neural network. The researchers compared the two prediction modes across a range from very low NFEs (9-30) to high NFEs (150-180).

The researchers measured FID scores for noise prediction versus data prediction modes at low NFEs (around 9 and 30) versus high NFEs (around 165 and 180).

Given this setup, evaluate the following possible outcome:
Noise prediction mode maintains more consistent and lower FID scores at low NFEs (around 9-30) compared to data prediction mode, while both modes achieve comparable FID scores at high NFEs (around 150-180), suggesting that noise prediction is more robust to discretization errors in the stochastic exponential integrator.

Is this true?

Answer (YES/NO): NO